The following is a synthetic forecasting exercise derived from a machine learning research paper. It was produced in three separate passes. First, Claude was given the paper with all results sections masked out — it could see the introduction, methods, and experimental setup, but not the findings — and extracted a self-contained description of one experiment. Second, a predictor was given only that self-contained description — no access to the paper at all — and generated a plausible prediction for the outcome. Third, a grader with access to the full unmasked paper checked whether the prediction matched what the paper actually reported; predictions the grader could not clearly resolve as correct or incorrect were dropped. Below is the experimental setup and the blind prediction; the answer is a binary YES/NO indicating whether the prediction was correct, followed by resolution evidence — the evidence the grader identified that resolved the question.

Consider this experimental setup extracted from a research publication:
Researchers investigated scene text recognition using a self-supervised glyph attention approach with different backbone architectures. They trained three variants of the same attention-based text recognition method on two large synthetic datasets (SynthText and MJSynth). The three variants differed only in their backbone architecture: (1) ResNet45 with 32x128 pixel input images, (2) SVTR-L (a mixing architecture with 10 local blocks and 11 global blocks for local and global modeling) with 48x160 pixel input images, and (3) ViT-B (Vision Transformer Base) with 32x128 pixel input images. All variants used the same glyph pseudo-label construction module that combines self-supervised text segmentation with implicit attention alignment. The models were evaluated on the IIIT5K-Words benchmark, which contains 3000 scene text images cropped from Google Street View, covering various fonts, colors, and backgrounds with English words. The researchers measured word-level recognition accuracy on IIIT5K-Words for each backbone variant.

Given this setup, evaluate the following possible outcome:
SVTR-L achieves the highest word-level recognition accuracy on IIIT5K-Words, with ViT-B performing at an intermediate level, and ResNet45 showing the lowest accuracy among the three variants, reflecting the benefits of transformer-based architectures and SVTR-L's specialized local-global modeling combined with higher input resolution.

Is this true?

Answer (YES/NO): YES